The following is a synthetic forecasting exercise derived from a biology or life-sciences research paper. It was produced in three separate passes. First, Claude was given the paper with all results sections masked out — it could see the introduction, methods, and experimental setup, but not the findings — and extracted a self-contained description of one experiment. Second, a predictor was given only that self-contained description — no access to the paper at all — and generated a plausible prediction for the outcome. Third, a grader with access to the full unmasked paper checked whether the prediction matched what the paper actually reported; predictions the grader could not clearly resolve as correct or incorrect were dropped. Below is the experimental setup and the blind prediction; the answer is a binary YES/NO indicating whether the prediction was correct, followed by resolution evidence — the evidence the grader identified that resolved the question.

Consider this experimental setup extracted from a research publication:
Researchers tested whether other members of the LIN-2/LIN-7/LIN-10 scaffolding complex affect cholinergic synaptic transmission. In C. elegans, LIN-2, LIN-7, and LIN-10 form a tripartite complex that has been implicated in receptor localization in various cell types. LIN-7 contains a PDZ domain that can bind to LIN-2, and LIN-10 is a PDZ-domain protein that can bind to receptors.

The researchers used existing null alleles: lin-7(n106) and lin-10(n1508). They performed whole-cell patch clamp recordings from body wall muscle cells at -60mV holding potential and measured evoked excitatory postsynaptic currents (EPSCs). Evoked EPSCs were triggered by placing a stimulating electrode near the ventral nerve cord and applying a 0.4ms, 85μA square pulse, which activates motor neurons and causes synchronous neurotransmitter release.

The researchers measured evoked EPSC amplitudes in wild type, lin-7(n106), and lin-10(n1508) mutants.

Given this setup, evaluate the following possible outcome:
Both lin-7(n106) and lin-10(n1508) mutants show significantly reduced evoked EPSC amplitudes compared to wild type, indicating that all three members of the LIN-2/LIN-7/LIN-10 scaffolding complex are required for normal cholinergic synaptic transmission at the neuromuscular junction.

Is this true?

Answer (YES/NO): NO